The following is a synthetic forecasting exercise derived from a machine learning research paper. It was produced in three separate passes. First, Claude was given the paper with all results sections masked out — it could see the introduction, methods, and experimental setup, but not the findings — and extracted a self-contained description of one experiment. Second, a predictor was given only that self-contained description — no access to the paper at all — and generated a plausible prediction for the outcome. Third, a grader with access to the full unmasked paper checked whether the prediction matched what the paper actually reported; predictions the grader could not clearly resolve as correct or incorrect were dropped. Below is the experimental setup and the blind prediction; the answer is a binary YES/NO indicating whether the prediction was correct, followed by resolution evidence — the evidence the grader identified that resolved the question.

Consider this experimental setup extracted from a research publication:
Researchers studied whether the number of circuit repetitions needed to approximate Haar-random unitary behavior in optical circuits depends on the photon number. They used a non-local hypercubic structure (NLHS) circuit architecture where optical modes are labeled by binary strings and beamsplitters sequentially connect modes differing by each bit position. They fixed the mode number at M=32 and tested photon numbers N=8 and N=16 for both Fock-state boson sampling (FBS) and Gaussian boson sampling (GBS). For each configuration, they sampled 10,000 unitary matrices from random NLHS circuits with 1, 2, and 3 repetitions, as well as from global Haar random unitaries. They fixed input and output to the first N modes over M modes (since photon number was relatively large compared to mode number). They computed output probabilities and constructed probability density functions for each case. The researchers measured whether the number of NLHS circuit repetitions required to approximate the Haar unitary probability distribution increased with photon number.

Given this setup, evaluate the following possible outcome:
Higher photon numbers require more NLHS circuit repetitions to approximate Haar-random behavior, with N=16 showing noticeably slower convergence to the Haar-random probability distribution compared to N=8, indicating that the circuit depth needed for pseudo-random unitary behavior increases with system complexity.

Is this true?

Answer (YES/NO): NO